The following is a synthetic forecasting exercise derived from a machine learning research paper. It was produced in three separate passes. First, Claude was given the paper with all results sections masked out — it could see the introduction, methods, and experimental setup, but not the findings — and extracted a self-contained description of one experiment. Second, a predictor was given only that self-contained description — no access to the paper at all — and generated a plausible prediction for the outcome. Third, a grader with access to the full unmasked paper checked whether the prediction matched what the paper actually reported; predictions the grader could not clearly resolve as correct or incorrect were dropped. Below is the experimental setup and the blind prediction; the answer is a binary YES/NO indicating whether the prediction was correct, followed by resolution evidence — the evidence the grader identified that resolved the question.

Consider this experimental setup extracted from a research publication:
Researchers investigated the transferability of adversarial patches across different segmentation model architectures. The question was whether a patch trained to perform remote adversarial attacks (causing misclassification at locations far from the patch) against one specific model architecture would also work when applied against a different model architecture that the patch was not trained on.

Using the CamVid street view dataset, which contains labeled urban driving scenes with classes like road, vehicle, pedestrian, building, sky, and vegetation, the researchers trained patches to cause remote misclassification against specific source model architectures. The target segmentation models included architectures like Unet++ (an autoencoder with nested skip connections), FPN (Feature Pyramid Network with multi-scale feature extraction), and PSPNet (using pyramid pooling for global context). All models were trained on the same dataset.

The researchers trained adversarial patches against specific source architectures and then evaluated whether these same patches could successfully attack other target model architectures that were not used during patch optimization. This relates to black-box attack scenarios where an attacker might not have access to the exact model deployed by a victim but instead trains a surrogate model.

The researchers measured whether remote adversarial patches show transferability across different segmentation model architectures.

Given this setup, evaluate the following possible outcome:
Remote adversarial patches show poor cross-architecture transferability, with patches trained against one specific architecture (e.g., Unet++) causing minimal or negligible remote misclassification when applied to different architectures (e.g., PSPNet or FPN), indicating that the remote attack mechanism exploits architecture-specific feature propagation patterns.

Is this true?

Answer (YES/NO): NO